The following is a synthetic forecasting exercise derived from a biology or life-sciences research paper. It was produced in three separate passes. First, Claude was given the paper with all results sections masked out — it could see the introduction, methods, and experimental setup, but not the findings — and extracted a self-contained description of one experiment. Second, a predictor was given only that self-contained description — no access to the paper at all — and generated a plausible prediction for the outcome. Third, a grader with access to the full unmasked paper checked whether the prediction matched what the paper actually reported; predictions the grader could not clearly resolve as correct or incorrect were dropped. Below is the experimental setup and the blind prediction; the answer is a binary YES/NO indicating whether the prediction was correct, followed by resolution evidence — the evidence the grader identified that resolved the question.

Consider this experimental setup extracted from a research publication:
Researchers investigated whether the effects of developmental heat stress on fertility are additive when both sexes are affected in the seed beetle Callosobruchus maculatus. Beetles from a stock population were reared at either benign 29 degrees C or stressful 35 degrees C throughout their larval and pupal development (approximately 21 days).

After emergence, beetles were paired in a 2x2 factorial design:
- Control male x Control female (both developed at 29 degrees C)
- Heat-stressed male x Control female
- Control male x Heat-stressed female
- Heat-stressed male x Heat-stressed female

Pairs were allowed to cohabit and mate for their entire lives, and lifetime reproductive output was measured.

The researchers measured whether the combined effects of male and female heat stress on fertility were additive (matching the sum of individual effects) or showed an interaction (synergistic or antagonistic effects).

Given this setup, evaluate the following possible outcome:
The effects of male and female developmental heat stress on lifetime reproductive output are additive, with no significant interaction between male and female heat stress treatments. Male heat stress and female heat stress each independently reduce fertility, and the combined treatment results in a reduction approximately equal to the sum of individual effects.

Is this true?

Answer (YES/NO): YES